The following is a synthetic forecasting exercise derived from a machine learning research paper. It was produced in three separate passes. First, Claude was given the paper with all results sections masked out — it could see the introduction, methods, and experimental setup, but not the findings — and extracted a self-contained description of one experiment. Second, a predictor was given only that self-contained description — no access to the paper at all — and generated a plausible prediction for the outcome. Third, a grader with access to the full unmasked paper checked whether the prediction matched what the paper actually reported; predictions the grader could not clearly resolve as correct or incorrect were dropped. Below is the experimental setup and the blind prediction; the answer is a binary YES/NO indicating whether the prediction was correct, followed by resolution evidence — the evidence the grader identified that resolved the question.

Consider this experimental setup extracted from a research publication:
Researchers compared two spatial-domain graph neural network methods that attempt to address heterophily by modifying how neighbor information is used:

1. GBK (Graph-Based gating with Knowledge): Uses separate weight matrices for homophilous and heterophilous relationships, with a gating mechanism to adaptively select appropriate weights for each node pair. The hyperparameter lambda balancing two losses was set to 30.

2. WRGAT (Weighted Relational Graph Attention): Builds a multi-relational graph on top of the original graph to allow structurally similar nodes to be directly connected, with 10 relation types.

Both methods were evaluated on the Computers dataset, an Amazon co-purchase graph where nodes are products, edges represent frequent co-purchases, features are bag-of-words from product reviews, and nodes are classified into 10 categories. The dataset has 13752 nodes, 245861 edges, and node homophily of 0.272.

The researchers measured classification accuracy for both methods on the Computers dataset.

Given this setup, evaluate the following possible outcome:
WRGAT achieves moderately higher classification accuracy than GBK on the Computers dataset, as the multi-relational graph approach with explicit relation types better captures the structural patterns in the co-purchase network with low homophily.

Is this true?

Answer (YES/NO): NO